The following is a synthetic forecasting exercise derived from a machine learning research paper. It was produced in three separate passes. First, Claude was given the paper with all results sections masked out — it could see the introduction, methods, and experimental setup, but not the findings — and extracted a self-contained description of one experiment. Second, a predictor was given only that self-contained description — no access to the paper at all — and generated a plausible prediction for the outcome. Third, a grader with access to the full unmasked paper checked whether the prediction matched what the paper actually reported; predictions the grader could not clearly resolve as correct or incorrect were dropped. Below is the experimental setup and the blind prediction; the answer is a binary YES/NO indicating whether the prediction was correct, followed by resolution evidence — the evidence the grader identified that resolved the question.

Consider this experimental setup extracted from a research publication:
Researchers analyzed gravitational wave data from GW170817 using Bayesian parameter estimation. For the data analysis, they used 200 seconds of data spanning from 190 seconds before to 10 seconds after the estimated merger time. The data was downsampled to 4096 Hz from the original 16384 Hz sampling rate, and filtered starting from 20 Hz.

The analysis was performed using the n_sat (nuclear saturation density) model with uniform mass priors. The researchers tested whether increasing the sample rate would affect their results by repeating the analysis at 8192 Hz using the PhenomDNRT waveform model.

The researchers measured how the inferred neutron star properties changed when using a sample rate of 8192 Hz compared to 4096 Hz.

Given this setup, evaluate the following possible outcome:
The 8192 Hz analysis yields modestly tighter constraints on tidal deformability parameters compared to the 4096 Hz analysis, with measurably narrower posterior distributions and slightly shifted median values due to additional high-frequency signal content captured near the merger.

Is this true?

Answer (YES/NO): NO